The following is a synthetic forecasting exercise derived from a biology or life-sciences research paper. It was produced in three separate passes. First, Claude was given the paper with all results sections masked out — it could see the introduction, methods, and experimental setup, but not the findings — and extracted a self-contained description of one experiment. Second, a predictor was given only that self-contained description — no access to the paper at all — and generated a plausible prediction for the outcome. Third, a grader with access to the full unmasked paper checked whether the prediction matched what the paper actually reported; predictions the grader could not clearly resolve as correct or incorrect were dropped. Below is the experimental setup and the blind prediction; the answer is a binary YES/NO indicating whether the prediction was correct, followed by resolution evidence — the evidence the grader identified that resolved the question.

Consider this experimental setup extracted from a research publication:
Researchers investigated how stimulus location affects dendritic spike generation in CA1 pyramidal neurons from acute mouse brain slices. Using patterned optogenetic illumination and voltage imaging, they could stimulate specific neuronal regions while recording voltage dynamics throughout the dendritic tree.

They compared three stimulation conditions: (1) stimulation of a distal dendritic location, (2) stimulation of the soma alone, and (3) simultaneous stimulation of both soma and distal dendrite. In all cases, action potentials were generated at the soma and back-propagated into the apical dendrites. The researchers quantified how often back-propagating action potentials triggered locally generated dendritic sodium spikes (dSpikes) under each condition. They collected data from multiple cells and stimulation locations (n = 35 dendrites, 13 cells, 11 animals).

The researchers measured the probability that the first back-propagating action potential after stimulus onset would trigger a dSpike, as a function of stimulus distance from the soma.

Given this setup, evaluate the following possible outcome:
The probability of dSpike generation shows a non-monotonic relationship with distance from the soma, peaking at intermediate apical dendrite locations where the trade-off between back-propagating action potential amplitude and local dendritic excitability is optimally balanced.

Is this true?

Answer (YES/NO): NO